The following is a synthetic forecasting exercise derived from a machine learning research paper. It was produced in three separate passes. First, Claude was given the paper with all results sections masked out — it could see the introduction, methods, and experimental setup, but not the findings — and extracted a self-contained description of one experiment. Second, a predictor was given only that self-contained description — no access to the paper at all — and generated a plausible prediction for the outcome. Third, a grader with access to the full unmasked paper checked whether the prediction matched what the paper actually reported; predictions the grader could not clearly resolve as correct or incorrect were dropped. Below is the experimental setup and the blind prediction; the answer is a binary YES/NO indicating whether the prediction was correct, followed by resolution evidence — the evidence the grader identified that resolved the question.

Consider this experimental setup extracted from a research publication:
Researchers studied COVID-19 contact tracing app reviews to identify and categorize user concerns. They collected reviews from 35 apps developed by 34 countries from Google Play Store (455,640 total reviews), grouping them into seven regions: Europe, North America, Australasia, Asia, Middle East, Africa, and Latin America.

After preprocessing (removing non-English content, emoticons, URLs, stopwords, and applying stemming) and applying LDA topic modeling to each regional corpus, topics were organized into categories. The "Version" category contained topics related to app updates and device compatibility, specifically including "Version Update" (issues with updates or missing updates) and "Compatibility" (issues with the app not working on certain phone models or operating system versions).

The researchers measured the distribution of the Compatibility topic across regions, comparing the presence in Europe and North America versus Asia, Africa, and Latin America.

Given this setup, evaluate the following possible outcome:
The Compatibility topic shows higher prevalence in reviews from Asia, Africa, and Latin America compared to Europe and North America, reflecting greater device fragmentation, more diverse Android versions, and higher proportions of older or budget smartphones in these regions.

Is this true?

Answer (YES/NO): NO